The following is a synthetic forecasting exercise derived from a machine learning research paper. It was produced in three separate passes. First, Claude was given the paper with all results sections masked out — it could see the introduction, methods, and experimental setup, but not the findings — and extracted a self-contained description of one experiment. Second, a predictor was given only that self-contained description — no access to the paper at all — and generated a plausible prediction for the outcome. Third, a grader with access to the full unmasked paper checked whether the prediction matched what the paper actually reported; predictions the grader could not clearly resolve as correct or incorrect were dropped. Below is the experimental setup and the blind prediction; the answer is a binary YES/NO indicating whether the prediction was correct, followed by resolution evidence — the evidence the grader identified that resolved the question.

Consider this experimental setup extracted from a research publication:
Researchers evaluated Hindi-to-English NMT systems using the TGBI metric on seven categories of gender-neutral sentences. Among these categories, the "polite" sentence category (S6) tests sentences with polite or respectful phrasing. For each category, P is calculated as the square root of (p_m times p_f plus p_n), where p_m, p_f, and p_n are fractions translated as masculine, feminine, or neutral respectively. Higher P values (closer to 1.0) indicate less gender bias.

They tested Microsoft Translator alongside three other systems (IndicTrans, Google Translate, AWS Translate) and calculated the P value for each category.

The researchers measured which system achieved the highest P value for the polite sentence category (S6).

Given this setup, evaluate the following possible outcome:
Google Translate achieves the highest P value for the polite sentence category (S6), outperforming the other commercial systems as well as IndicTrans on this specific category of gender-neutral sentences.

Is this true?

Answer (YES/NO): NO